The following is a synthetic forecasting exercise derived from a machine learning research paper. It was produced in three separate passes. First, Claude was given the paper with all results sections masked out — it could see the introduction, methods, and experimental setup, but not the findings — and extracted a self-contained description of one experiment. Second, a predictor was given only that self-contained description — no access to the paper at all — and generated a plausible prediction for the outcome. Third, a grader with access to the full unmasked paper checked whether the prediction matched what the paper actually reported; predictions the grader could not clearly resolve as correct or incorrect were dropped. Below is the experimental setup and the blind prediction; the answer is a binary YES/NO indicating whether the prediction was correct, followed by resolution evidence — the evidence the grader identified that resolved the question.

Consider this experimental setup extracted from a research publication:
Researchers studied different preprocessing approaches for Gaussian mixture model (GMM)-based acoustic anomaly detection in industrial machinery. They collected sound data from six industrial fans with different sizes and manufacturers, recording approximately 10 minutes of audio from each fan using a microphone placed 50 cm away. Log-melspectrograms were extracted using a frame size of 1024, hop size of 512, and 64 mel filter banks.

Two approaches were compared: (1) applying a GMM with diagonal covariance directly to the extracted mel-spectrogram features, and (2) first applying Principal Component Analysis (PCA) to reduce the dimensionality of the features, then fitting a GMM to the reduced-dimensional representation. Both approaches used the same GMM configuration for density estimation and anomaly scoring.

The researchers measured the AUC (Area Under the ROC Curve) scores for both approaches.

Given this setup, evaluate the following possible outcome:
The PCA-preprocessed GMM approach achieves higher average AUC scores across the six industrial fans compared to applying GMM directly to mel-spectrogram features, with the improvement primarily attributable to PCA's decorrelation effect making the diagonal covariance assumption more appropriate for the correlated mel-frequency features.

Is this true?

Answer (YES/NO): NO